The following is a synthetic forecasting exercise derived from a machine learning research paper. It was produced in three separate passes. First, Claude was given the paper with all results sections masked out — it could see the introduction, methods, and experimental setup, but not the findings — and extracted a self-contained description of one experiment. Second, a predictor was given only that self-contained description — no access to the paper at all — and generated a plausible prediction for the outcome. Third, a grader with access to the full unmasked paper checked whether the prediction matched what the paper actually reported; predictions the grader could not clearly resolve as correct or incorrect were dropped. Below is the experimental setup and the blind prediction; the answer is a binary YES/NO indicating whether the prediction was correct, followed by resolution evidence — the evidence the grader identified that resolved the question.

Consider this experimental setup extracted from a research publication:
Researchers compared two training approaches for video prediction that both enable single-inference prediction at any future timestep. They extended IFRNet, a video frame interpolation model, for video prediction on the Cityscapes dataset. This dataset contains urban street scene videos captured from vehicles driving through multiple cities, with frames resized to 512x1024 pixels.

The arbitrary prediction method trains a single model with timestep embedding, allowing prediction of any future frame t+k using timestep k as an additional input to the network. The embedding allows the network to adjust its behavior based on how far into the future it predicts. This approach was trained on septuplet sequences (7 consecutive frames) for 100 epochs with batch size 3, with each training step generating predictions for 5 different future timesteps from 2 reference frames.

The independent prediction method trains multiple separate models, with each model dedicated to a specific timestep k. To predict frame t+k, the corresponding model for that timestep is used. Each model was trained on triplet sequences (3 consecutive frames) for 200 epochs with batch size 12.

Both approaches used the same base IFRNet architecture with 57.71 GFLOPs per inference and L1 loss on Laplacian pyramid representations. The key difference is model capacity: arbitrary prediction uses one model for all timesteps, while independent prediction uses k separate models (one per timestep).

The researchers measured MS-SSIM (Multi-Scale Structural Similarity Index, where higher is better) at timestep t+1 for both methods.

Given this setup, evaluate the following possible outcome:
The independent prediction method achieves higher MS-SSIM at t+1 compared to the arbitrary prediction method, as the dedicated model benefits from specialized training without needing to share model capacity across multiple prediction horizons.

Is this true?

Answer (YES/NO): YES